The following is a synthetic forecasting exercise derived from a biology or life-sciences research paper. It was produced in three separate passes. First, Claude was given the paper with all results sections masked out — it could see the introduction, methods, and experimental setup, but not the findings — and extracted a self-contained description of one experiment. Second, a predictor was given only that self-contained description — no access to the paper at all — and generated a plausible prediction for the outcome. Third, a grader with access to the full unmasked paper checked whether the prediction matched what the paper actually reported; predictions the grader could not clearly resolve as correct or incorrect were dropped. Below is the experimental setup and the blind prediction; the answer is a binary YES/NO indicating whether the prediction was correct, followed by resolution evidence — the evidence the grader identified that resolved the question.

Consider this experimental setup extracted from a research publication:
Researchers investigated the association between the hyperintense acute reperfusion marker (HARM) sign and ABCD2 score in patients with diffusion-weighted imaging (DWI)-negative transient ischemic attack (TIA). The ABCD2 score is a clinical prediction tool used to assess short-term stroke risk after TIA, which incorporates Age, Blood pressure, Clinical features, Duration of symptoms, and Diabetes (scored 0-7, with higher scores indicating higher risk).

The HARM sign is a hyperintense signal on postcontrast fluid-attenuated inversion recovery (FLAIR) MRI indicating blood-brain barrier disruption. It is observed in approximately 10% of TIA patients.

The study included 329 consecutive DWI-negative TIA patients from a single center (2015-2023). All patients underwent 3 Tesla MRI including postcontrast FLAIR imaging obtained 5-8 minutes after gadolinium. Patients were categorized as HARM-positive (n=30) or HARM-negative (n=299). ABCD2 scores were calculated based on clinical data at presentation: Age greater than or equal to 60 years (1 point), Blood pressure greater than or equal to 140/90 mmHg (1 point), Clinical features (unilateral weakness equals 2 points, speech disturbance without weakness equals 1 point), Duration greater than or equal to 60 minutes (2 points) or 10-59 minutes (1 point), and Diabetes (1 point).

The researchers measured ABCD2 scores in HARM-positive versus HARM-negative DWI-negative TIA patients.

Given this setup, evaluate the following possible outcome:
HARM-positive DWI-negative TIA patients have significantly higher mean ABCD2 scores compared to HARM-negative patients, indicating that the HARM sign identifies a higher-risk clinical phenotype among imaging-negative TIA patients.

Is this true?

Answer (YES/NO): NO